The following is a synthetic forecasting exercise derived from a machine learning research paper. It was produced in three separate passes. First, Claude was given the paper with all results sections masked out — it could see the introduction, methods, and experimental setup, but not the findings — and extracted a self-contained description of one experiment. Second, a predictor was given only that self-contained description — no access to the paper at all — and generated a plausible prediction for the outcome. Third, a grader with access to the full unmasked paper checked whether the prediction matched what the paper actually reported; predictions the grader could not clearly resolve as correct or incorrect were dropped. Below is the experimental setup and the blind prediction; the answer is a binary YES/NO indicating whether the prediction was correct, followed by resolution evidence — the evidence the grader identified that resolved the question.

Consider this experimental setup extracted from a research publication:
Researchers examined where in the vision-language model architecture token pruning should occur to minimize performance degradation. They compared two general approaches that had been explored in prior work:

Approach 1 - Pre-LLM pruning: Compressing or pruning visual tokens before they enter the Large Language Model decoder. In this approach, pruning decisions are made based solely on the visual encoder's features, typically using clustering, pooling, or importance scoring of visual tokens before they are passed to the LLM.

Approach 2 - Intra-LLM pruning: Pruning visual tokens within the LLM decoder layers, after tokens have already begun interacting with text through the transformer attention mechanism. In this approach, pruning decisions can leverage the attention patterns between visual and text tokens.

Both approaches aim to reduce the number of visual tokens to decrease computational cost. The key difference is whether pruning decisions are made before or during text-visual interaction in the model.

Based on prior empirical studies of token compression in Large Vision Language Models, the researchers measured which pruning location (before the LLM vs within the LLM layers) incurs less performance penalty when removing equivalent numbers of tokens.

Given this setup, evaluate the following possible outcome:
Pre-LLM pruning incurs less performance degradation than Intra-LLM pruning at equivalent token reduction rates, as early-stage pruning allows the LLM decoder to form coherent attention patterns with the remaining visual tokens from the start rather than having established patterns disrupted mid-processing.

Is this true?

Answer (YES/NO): NO